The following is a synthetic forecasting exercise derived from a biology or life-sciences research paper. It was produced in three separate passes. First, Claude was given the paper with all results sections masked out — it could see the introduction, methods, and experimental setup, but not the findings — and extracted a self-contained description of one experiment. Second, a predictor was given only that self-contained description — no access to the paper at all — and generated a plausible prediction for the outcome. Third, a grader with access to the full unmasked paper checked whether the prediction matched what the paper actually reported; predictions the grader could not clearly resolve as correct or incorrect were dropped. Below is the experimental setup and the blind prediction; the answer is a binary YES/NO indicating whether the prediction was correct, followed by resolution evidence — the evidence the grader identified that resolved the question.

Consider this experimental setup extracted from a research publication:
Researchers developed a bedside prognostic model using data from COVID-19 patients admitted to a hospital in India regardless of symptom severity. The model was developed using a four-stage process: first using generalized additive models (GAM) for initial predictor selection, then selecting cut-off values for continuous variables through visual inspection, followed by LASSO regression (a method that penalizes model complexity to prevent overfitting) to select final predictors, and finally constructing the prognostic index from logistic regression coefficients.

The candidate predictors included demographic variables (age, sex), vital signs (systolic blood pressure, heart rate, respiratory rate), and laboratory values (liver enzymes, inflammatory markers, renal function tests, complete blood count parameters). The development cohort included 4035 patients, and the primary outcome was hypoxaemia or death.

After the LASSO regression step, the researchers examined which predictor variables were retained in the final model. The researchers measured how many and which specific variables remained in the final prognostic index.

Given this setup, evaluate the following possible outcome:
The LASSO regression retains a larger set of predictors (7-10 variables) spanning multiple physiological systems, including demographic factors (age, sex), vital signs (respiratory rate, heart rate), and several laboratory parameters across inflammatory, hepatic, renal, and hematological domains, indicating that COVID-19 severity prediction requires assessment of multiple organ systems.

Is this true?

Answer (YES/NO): NO